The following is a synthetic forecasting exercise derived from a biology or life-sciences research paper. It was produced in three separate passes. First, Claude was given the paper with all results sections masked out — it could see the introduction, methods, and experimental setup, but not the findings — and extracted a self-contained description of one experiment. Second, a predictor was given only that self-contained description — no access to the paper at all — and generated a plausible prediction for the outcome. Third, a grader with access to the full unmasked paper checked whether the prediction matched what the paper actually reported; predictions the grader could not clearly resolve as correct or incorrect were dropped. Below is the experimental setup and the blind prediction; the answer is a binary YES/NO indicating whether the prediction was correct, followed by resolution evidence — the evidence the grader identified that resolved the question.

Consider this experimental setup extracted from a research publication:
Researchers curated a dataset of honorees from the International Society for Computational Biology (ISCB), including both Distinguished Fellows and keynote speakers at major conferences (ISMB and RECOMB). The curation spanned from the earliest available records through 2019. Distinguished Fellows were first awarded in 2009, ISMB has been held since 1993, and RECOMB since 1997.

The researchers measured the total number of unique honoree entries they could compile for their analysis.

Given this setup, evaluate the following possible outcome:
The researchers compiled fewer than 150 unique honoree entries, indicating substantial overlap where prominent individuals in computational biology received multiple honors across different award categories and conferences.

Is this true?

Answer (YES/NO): NO